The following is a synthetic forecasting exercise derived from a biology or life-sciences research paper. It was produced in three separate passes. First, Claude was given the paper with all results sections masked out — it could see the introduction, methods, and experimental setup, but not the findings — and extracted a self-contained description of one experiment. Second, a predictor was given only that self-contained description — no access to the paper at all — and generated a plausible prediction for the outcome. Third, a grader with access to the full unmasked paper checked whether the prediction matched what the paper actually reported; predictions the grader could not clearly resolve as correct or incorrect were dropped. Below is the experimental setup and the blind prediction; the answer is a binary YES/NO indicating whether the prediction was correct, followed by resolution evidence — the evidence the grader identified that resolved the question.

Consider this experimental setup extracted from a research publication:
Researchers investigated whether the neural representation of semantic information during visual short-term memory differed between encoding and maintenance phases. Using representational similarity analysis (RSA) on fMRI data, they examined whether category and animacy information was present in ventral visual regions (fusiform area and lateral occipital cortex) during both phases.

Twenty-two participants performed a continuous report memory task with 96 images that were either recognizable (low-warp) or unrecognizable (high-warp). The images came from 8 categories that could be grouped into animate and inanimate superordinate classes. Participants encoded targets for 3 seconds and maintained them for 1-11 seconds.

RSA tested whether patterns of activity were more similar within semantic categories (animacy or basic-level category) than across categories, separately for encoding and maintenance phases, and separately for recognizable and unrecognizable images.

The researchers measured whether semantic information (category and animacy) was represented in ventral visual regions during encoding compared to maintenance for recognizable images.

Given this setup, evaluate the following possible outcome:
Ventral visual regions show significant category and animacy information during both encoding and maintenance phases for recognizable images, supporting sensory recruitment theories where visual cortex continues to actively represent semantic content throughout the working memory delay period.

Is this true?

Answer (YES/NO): NO